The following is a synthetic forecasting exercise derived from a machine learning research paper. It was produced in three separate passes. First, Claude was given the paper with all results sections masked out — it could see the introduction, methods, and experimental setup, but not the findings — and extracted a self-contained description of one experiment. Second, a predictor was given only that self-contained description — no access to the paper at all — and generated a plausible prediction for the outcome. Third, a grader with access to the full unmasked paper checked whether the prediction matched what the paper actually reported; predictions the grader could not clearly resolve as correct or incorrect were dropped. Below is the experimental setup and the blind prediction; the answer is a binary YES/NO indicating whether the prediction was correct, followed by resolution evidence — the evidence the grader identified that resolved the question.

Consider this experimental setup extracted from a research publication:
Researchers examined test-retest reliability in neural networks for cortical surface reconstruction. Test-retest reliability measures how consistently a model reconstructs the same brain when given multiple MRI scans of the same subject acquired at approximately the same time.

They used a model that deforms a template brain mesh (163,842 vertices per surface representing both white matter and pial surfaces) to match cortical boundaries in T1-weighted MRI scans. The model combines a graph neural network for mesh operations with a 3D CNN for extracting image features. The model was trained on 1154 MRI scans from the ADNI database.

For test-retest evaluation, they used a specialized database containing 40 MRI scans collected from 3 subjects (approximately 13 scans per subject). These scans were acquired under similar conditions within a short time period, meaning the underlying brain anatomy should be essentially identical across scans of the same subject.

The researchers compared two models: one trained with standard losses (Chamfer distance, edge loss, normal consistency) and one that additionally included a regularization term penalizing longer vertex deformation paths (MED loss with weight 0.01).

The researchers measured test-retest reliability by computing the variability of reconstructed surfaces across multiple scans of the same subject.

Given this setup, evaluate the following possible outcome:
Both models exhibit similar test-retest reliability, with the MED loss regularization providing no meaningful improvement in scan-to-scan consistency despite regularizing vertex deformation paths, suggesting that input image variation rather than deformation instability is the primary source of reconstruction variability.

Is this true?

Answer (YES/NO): NO